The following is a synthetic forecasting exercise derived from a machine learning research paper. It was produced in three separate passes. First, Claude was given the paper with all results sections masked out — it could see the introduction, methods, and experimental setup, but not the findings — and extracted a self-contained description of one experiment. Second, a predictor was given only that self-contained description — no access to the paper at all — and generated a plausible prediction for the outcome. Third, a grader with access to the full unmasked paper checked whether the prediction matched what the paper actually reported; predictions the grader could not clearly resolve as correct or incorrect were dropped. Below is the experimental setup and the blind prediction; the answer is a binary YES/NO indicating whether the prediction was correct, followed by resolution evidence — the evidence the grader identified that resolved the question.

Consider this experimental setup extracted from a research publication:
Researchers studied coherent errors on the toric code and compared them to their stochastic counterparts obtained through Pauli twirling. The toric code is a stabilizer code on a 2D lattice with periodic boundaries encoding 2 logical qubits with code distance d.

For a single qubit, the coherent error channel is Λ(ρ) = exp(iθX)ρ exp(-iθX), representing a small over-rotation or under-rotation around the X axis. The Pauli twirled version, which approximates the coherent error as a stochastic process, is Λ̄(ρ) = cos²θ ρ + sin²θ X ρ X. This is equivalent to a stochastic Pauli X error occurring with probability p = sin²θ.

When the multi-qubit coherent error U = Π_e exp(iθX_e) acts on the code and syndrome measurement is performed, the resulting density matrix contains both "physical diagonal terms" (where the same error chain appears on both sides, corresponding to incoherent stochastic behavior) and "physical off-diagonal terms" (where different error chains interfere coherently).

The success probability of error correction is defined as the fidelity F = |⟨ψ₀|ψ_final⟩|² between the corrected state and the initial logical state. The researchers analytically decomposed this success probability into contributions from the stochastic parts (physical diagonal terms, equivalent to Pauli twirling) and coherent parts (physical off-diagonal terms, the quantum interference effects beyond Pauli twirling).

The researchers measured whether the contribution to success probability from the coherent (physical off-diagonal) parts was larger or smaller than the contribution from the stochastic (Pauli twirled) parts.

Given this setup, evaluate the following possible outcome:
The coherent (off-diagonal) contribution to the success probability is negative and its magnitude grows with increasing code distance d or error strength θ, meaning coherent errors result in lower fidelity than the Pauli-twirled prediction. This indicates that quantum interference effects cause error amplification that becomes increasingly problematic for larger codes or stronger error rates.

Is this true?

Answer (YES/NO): YES